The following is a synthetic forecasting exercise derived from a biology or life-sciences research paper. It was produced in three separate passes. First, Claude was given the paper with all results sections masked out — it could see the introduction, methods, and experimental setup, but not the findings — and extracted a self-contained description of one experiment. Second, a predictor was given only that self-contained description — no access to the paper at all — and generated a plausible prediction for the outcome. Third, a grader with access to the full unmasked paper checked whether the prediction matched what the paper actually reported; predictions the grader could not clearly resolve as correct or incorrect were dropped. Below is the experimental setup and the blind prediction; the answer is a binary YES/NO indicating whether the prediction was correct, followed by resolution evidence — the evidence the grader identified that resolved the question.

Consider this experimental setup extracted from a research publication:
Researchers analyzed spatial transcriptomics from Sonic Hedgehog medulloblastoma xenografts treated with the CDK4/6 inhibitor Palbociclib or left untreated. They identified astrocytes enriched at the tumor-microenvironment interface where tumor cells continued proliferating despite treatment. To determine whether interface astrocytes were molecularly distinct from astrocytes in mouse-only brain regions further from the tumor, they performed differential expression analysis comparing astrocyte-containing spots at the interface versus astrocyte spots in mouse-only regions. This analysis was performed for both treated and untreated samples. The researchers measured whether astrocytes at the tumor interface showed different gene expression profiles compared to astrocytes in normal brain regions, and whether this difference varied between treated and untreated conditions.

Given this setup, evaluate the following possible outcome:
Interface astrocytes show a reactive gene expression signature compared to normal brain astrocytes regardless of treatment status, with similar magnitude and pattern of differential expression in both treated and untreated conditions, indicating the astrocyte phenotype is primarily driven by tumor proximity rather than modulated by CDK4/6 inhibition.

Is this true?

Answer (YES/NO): NO